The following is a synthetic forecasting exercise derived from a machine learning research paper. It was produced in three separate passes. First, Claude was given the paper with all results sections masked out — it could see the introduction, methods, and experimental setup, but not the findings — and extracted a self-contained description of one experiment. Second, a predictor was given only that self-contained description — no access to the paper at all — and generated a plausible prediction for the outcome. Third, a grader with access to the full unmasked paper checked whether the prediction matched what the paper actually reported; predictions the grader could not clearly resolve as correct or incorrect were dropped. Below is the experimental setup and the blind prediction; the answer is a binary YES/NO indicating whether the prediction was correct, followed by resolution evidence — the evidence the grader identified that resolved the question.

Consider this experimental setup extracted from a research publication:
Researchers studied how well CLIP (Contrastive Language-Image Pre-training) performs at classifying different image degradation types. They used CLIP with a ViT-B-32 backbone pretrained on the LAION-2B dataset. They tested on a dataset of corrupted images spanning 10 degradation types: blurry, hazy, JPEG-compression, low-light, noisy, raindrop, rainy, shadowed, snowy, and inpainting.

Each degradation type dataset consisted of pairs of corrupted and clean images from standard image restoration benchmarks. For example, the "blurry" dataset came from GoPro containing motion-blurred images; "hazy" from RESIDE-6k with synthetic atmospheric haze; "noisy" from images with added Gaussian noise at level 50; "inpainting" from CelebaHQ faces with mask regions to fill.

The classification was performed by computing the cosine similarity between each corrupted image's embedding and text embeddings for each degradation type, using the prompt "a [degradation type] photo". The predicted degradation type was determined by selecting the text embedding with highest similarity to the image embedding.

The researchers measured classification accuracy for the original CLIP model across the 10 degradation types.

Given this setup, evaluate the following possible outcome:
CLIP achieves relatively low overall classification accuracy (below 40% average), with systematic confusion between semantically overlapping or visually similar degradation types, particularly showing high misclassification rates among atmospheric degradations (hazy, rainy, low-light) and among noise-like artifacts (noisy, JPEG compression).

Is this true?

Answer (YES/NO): NO